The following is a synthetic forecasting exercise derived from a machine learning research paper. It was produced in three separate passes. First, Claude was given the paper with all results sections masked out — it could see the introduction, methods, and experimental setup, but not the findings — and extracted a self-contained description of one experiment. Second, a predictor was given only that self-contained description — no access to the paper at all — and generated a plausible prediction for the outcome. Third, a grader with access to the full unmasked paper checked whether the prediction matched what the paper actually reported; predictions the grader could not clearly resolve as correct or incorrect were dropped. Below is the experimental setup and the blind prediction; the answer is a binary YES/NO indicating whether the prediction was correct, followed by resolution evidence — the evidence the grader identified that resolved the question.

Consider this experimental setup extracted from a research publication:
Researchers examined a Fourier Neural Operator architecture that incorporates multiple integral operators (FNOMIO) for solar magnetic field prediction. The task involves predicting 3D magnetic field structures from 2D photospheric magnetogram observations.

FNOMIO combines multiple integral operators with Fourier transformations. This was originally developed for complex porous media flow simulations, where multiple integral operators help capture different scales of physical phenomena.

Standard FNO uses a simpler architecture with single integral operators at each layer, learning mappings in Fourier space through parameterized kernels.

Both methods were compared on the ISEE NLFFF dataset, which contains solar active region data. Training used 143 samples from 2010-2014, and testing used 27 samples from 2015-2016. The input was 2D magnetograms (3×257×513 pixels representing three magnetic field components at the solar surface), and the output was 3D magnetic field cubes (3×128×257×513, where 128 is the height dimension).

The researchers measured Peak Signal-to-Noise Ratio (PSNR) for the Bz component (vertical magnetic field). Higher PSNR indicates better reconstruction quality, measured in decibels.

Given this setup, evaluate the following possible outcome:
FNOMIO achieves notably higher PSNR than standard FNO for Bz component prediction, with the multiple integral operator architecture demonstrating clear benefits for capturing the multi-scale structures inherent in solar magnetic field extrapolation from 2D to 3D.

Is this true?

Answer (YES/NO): NO